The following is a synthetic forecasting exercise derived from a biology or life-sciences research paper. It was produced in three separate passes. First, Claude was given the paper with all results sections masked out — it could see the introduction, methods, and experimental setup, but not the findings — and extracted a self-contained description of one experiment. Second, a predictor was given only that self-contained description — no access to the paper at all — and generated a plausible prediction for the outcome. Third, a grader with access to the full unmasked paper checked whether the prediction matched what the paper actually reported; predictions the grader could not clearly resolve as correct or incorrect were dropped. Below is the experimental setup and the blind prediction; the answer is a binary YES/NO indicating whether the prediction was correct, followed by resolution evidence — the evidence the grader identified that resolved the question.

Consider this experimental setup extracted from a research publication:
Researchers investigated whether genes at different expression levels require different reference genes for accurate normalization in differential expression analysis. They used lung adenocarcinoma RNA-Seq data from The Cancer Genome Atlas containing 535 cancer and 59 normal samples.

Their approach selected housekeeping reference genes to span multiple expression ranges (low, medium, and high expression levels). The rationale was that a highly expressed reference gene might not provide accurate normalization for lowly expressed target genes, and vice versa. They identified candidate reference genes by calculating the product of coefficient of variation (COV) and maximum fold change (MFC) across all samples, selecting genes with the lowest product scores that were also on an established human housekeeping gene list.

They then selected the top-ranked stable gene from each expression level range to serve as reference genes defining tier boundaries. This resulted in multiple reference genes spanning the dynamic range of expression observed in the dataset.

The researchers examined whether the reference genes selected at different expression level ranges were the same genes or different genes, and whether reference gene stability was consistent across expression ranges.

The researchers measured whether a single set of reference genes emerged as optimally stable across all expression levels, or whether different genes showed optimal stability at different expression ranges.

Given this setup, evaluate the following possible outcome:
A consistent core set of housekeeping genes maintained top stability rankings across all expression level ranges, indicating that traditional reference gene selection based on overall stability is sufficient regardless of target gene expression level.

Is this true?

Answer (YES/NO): NO